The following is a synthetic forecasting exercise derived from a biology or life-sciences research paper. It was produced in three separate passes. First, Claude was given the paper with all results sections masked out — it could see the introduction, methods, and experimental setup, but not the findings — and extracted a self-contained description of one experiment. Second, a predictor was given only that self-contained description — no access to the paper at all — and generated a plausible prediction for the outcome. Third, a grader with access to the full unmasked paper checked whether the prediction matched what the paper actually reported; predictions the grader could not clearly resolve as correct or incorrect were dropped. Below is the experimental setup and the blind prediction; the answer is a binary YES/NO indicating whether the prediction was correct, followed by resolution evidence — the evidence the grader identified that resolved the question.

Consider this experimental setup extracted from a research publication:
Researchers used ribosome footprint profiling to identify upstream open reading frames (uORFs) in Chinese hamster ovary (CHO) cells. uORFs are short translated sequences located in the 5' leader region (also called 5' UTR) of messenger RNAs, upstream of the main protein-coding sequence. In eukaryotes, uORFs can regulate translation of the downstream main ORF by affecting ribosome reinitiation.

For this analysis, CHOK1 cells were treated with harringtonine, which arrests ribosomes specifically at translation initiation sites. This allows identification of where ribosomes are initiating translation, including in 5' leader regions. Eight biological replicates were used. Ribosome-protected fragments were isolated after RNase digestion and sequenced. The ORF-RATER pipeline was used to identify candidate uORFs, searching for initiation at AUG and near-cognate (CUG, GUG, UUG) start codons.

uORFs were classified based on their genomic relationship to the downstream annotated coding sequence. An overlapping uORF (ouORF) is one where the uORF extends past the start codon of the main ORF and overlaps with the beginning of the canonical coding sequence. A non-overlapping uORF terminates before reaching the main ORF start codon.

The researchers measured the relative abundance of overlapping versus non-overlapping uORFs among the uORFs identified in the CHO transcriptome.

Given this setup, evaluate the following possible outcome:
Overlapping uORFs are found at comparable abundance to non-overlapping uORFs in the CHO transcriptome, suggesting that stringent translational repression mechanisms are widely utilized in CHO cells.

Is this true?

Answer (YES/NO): NO